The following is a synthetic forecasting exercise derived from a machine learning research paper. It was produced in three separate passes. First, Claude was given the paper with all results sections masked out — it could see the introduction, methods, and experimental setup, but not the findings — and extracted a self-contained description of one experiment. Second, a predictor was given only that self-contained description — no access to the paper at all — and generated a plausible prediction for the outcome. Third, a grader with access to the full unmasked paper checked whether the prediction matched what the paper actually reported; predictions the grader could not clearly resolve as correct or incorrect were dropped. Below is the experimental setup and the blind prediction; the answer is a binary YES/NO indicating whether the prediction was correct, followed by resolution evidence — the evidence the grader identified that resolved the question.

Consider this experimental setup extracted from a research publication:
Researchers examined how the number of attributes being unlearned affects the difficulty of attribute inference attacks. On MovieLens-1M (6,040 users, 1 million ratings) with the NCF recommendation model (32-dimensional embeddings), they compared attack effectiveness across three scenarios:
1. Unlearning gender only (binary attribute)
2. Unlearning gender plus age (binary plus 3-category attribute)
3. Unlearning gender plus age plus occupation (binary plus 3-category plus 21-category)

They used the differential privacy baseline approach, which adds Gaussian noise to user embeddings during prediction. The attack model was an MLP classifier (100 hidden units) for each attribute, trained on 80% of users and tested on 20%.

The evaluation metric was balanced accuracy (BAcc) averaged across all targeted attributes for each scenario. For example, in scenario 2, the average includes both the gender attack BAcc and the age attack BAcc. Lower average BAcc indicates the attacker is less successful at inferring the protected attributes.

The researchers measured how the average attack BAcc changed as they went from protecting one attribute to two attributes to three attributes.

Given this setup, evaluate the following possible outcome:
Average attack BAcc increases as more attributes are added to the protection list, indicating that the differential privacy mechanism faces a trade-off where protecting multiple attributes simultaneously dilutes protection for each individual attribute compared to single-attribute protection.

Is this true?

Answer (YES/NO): NO